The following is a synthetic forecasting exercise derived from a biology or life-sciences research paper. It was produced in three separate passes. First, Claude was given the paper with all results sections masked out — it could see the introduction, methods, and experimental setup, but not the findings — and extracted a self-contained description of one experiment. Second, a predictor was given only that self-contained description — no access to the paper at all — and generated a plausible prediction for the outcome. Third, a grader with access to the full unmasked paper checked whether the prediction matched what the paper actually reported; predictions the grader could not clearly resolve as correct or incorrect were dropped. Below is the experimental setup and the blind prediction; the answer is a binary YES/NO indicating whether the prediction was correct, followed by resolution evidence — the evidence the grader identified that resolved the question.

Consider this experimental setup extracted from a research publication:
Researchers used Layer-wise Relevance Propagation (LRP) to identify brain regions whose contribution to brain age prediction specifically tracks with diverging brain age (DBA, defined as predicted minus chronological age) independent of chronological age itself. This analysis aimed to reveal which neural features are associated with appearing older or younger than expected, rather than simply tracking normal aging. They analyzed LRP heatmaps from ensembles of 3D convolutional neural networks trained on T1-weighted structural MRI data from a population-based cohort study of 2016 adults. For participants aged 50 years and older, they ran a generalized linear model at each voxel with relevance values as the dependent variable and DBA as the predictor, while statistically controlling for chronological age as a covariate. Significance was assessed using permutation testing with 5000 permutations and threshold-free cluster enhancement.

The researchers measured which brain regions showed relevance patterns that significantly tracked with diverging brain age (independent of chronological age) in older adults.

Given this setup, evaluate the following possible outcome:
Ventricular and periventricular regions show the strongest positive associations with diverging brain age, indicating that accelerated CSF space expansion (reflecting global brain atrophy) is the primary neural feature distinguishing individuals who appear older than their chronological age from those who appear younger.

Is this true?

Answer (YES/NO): NO